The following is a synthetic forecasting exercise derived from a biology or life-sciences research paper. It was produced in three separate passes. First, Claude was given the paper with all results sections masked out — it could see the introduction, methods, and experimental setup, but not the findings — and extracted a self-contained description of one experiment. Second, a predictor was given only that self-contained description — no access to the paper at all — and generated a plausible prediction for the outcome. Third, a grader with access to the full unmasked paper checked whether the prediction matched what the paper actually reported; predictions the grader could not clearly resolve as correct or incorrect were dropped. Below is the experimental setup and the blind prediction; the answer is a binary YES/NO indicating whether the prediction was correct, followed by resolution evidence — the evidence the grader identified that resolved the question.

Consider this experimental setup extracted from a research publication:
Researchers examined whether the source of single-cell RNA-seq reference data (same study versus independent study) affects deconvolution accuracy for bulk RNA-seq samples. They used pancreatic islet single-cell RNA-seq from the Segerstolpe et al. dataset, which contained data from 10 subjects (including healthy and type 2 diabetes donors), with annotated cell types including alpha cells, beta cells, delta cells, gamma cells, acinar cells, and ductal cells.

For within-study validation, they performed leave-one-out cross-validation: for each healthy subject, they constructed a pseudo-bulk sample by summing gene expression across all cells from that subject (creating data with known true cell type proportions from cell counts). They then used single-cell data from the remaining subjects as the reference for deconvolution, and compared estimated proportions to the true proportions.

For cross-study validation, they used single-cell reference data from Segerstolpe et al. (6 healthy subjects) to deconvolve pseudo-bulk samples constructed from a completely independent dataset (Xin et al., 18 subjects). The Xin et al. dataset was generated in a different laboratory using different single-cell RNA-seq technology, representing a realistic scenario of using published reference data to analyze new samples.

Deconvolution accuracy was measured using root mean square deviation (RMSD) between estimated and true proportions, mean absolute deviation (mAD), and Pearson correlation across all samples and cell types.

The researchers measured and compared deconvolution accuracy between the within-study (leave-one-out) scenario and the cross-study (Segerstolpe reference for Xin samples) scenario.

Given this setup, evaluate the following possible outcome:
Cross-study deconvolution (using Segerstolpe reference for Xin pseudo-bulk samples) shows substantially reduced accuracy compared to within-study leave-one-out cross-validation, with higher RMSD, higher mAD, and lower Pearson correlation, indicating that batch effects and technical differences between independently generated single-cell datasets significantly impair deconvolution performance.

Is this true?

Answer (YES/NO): NO